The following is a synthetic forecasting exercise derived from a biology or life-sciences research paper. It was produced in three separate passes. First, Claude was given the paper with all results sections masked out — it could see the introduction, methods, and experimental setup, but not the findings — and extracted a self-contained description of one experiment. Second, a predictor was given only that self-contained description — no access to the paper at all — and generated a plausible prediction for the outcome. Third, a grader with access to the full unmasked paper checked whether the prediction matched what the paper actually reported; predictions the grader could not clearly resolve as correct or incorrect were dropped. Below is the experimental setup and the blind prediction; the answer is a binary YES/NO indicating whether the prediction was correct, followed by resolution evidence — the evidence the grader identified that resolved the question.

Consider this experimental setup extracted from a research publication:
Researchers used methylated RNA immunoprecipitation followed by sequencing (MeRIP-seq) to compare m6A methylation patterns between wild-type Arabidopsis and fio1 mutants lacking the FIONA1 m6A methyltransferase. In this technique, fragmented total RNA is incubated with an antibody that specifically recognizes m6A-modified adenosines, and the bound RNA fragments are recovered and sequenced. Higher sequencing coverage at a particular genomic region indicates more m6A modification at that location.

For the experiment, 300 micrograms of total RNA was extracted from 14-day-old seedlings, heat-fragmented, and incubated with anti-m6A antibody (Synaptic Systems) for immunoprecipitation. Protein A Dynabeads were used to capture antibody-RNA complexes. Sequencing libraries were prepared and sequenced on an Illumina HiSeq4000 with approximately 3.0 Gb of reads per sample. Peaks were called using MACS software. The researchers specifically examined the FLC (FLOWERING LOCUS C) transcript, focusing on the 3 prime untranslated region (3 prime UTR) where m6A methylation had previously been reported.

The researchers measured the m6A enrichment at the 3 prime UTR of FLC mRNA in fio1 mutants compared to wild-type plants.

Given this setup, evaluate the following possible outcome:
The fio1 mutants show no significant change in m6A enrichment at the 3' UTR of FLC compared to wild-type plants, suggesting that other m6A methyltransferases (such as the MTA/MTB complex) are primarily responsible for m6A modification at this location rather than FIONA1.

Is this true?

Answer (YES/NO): NO